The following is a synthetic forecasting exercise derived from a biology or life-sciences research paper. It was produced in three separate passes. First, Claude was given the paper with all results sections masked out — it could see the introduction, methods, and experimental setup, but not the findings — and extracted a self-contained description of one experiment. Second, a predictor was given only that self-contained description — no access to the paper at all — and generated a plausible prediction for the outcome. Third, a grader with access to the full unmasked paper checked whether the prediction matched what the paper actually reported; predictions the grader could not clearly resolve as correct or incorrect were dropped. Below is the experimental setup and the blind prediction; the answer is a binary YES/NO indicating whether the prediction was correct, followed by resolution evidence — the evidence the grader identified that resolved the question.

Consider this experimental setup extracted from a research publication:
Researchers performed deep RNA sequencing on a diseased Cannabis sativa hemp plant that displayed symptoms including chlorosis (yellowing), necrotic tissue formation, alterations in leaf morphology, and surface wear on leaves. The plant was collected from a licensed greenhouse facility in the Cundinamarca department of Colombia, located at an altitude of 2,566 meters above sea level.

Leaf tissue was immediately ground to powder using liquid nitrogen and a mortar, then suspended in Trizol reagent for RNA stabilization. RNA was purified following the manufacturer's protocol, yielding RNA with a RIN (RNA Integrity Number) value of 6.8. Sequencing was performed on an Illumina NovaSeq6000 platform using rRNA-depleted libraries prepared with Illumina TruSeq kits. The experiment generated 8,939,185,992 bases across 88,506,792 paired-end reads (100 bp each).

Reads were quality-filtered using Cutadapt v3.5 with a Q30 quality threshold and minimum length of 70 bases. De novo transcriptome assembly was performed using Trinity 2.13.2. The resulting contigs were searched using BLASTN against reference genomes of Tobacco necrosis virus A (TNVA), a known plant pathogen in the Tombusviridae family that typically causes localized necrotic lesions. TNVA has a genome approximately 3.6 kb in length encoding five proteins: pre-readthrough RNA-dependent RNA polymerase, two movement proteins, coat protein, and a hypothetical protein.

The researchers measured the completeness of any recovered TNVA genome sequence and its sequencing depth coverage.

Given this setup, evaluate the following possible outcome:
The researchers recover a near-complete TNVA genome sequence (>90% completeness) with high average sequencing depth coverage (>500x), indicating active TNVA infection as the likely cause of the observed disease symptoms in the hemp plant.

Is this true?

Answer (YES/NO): NO